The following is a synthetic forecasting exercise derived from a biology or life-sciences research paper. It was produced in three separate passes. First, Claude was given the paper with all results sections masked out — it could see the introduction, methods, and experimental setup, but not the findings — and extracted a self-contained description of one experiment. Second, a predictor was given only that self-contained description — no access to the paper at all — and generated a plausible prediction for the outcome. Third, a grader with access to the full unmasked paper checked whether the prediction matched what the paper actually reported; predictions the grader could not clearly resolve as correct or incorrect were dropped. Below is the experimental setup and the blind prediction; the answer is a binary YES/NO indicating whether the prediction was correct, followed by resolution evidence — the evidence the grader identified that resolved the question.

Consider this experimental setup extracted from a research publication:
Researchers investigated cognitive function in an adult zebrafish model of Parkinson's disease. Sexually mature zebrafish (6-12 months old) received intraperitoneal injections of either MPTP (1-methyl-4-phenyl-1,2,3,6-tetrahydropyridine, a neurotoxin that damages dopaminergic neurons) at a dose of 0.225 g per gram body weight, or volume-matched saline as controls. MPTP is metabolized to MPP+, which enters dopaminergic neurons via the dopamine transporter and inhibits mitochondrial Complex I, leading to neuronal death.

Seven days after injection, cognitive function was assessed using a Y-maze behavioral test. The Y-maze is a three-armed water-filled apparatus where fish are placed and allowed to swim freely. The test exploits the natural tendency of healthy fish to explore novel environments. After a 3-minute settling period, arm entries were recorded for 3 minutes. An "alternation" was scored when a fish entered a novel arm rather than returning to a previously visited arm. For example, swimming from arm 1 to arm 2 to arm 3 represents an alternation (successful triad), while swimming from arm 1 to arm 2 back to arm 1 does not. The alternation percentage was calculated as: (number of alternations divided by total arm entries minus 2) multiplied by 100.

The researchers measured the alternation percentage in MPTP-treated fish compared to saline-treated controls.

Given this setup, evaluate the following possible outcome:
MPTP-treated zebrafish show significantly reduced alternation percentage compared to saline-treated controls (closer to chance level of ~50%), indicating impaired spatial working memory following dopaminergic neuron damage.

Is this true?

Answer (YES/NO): NO